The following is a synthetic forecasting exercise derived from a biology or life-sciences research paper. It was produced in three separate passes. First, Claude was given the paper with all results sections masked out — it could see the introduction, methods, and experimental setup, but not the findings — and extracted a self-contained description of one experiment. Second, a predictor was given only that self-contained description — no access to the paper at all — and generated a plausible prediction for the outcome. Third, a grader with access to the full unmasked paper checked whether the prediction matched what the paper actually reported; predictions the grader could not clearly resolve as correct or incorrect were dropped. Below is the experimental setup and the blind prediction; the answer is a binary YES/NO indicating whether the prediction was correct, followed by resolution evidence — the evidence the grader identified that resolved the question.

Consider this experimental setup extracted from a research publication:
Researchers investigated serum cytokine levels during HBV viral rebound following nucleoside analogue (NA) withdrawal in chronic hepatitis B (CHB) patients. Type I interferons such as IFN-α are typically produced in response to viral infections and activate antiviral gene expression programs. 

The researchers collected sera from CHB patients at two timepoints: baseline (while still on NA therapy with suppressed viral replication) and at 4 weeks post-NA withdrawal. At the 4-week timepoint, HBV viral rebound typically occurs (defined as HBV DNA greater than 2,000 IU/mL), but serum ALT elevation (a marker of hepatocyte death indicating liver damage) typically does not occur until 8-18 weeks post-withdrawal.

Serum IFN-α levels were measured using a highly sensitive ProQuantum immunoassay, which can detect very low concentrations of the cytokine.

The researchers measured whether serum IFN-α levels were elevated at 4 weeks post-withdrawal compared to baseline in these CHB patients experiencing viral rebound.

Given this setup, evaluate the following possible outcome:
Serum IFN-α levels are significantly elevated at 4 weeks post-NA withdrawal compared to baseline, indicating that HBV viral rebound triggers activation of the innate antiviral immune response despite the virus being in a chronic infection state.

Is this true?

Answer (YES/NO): NO